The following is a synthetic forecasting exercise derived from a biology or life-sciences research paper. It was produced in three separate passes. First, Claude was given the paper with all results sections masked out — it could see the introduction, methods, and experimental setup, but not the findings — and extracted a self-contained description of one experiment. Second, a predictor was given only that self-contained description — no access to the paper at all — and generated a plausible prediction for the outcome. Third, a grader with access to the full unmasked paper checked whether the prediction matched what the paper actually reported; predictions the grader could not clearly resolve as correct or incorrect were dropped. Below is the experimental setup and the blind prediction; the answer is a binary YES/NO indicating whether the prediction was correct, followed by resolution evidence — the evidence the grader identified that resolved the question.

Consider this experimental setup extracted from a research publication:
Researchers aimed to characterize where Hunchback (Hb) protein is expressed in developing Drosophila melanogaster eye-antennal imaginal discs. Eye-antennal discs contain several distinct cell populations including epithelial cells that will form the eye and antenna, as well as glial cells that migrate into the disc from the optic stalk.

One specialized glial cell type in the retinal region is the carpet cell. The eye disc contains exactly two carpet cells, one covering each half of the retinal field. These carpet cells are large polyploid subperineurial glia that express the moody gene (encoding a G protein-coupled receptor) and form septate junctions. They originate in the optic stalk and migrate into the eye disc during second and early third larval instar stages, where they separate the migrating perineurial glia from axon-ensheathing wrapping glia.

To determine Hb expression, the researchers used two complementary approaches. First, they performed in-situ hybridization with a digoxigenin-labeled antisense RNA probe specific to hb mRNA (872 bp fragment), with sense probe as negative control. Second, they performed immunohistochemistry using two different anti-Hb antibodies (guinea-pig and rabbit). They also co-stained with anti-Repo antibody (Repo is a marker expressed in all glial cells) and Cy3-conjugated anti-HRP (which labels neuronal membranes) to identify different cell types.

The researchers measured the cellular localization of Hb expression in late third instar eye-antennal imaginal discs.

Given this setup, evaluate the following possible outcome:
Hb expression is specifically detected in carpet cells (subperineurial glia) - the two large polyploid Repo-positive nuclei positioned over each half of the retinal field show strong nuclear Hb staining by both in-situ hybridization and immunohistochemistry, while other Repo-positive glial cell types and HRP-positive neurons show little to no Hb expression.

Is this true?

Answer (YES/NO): YES